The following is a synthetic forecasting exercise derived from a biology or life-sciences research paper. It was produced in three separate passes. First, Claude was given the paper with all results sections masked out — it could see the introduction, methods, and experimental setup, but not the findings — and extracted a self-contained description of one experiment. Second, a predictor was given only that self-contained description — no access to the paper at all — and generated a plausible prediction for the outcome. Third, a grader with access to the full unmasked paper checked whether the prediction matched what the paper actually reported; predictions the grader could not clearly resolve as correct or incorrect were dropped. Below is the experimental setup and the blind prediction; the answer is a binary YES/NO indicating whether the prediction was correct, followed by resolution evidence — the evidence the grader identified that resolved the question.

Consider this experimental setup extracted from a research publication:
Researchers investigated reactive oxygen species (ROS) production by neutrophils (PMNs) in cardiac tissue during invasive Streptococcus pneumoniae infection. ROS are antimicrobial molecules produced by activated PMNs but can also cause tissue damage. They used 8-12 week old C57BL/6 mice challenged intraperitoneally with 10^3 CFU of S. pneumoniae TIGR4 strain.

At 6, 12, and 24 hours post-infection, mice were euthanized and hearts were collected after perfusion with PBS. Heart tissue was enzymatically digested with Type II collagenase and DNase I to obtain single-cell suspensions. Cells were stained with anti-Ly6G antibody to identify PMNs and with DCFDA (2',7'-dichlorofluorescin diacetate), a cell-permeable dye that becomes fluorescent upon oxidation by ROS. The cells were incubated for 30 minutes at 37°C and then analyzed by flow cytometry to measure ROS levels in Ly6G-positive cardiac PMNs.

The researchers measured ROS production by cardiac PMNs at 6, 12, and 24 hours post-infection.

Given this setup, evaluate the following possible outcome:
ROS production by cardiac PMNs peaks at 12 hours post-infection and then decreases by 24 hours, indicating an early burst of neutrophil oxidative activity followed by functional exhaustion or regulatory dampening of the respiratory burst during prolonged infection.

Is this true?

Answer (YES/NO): NO